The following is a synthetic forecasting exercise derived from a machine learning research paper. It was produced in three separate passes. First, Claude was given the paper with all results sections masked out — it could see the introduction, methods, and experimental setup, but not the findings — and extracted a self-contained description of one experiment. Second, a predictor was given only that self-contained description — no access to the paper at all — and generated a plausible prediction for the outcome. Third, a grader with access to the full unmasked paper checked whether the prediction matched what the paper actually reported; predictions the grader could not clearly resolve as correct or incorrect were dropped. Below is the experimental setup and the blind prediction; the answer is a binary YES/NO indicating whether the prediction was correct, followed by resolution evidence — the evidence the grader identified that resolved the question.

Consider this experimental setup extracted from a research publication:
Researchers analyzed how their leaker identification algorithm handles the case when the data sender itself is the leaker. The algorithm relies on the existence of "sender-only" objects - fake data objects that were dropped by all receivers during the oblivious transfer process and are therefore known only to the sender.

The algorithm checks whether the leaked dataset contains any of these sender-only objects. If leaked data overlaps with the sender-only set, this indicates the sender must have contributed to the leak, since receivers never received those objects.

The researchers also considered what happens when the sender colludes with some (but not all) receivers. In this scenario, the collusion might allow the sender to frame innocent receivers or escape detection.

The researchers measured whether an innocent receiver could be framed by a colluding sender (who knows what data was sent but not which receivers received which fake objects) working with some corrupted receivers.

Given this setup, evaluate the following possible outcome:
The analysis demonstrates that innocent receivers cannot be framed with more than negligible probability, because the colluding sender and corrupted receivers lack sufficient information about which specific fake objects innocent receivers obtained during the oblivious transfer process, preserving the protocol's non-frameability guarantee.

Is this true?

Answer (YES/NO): YES